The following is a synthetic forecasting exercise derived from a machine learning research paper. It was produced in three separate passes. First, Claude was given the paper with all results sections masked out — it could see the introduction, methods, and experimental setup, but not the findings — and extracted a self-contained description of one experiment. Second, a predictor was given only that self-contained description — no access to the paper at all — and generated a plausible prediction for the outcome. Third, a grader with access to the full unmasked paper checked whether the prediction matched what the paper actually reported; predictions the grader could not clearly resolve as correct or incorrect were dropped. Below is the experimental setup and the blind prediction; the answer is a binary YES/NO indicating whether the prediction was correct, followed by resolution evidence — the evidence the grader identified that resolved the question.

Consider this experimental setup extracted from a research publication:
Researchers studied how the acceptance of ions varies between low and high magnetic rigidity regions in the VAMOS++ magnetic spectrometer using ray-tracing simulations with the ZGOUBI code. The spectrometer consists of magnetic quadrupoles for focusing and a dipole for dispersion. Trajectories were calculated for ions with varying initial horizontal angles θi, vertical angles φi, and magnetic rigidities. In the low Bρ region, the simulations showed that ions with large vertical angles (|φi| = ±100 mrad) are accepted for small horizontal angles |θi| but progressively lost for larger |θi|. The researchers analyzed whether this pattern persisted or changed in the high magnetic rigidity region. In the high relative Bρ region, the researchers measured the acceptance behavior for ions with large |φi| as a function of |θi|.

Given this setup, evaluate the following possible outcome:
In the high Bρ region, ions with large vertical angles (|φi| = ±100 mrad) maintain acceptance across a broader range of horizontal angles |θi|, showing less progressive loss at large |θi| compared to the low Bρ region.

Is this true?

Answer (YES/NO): NO